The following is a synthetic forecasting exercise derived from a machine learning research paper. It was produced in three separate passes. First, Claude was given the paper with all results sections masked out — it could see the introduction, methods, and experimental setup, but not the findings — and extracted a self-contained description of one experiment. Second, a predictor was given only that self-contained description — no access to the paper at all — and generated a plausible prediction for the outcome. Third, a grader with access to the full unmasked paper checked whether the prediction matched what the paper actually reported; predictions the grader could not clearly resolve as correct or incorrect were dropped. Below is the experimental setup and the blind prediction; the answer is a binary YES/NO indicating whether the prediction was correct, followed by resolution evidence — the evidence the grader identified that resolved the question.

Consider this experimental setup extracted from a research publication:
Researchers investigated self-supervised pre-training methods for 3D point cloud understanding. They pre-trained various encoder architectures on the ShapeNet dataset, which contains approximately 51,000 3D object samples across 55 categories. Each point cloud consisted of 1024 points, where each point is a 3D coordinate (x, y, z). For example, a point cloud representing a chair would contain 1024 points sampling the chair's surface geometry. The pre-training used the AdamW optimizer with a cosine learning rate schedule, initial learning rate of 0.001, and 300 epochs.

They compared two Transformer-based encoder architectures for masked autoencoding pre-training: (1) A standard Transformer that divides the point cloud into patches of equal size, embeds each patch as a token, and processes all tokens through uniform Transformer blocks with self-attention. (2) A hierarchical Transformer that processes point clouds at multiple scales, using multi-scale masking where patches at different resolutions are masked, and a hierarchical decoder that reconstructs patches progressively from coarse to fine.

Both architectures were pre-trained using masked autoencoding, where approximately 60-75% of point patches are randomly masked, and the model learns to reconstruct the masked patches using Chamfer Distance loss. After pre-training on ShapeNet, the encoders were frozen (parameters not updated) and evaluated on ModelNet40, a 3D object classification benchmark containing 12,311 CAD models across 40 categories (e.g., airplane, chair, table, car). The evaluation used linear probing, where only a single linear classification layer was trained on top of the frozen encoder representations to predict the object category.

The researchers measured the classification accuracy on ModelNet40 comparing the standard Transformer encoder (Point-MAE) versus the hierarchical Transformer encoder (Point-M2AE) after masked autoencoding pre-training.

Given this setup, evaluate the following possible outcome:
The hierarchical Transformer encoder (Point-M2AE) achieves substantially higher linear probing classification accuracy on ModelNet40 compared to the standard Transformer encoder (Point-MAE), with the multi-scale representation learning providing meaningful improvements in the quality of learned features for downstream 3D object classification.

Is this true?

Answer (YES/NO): NO